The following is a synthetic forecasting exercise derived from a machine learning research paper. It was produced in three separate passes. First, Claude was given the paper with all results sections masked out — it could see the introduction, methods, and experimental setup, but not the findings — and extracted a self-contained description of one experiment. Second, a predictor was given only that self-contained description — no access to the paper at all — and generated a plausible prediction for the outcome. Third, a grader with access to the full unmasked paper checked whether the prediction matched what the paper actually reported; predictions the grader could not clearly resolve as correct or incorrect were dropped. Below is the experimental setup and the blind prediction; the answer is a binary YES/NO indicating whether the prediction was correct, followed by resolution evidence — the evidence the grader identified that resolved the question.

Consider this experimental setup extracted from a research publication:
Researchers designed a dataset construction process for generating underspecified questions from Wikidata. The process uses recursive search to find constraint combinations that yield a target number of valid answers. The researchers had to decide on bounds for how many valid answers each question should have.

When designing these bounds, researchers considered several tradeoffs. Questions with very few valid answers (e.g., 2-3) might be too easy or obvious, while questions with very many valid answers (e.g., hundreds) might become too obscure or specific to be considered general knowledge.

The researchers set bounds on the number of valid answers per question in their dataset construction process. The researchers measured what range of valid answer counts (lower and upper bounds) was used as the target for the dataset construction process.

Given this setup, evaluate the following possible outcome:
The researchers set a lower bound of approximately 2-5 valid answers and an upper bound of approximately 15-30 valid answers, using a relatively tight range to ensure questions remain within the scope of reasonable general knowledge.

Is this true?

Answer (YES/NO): NO